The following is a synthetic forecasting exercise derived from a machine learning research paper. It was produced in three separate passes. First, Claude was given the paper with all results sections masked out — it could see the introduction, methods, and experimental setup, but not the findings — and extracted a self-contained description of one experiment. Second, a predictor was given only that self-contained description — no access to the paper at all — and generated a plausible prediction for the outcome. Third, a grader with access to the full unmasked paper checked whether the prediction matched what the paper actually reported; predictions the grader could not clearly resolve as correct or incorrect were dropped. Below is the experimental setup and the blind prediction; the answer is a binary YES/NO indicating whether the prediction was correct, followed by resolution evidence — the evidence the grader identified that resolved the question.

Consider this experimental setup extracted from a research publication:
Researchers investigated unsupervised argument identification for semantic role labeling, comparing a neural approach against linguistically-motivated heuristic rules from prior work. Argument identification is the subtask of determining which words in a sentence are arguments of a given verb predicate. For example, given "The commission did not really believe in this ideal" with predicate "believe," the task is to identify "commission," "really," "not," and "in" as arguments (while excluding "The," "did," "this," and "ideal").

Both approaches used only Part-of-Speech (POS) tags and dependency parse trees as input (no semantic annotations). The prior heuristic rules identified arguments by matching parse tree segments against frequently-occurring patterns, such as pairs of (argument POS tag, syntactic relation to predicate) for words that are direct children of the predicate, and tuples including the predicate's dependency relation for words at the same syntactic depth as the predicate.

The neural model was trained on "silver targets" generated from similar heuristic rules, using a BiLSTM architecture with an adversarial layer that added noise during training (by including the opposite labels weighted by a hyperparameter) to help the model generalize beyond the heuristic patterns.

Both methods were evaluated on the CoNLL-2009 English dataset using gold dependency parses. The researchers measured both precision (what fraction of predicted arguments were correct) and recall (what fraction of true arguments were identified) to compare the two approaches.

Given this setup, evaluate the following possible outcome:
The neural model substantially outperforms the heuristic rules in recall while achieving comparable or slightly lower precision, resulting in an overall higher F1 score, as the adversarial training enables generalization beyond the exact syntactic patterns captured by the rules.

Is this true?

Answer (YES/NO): NO